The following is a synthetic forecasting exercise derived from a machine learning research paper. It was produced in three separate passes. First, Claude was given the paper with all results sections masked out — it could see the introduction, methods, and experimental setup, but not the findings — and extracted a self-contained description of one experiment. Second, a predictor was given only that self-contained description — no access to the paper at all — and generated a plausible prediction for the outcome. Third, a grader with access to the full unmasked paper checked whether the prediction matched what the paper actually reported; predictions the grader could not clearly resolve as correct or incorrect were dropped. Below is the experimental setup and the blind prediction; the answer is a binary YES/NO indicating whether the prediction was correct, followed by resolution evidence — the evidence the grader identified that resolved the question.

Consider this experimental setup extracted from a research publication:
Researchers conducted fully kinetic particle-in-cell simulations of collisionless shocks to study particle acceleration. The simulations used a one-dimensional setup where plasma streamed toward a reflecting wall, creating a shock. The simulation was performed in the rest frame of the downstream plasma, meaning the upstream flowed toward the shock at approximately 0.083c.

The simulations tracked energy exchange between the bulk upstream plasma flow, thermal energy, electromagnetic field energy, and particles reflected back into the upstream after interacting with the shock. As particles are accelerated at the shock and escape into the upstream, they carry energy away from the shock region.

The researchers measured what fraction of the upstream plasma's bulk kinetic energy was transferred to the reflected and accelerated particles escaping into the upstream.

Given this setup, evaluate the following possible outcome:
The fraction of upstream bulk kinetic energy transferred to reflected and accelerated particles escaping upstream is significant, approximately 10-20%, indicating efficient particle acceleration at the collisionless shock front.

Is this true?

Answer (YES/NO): YES